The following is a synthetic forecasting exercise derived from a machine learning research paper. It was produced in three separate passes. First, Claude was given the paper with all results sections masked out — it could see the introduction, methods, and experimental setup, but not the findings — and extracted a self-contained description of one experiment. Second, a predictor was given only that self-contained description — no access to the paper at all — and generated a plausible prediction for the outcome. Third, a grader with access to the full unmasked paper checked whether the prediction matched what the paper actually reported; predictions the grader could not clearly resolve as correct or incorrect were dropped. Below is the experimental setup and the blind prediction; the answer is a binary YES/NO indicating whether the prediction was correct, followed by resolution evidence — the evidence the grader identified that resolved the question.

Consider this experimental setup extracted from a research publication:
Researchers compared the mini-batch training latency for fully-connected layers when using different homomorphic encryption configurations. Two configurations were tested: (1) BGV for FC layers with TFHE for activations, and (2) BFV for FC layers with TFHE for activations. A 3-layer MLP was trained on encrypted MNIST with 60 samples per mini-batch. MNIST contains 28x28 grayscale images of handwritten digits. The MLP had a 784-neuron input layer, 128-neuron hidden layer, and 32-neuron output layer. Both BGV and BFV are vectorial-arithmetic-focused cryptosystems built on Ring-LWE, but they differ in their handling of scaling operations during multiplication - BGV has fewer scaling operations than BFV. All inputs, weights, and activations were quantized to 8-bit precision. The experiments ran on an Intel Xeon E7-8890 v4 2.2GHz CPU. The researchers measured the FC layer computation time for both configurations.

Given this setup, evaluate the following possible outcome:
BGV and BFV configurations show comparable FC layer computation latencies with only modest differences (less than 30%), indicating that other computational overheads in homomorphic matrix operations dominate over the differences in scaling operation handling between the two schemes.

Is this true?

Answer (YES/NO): NO